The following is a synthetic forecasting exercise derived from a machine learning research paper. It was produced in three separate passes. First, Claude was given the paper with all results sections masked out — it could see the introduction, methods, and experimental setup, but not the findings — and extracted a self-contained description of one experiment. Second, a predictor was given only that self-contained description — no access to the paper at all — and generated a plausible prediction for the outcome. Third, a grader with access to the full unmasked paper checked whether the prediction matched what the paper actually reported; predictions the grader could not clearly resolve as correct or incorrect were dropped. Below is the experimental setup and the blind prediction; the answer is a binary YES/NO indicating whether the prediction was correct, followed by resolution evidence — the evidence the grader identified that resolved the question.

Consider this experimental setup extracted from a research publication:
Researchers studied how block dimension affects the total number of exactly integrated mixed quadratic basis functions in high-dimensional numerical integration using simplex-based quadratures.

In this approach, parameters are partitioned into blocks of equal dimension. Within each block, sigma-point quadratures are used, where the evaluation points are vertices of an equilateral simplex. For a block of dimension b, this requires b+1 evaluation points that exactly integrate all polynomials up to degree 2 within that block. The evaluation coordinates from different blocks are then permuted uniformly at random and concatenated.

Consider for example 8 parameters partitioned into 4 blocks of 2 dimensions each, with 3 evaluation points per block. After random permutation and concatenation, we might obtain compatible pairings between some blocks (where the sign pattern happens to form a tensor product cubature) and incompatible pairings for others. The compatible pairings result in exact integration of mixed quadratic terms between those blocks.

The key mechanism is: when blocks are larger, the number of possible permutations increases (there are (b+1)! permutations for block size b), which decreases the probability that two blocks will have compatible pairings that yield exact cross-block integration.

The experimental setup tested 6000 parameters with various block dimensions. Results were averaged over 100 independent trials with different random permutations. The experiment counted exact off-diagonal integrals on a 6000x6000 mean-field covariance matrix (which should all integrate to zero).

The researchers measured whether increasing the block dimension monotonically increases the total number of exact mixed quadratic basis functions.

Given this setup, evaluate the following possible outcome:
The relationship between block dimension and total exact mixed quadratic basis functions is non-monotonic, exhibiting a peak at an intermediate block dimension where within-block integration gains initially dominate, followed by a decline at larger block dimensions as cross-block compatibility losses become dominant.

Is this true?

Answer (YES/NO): YES